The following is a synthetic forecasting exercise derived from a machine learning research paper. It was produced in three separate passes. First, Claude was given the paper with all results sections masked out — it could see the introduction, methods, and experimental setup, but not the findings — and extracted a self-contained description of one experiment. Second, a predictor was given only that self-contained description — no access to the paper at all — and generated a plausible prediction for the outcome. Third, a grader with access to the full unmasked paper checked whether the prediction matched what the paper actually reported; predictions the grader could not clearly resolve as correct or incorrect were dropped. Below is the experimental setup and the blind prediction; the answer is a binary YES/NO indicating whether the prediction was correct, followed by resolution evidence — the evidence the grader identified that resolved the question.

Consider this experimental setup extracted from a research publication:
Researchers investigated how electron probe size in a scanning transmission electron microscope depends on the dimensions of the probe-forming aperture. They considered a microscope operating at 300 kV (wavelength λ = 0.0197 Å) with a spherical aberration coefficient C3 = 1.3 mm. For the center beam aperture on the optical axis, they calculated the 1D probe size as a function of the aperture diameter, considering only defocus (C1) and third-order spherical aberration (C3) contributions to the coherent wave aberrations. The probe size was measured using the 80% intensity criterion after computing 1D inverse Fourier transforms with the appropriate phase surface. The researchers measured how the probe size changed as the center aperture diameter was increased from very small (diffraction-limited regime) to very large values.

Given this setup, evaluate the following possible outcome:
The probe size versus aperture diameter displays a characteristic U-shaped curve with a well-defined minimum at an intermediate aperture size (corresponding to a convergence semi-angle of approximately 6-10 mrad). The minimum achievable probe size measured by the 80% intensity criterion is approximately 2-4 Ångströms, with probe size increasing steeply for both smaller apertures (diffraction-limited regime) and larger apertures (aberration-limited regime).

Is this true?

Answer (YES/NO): NO